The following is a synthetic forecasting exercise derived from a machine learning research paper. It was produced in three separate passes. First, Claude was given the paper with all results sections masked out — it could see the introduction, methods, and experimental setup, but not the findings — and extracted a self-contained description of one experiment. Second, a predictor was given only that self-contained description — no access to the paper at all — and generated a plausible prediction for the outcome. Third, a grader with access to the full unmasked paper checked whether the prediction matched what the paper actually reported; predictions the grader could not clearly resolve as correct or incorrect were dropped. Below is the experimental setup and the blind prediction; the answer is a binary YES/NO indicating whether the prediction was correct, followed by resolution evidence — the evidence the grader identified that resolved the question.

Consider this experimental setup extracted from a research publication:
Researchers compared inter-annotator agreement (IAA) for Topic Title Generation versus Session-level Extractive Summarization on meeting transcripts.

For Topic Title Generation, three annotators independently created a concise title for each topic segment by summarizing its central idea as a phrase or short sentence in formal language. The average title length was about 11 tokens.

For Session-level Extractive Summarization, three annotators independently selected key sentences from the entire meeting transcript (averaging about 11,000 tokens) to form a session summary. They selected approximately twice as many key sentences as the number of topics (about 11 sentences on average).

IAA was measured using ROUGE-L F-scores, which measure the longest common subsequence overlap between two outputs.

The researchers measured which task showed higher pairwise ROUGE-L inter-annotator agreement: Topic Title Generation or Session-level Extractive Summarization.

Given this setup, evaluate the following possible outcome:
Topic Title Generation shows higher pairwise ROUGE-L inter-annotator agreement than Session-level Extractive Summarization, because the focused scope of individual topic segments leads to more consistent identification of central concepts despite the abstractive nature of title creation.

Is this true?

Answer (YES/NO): NO